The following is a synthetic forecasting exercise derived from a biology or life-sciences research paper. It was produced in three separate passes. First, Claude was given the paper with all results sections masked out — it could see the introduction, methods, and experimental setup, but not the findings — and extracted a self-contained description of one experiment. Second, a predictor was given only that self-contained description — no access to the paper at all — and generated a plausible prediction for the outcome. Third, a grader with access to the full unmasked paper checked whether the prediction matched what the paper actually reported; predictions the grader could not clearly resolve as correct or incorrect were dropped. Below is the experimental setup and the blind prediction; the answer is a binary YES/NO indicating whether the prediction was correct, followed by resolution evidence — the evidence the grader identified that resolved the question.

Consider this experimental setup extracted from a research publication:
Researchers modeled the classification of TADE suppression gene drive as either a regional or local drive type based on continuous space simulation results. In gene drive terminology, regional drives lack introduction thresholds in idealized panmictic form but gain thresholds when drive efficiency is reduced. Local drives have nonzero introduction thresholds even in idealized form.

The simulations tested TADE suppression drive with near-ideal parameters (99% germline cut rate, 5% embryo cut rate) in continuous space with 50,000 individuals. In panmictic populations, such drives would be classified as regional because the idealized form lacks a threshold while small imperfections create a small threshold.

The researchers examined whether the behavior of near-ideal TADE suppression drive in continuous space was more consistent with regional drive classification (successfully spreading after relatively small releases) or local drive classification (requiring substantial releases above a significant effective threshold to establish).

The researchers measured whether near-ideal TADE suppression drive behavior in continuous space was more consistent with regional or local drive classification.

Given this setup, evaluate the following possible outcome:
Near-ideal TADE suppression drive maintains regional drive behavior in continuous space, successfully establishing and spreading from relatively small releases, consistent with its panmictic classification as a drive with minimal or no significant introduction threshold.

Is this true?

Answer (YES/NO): NO